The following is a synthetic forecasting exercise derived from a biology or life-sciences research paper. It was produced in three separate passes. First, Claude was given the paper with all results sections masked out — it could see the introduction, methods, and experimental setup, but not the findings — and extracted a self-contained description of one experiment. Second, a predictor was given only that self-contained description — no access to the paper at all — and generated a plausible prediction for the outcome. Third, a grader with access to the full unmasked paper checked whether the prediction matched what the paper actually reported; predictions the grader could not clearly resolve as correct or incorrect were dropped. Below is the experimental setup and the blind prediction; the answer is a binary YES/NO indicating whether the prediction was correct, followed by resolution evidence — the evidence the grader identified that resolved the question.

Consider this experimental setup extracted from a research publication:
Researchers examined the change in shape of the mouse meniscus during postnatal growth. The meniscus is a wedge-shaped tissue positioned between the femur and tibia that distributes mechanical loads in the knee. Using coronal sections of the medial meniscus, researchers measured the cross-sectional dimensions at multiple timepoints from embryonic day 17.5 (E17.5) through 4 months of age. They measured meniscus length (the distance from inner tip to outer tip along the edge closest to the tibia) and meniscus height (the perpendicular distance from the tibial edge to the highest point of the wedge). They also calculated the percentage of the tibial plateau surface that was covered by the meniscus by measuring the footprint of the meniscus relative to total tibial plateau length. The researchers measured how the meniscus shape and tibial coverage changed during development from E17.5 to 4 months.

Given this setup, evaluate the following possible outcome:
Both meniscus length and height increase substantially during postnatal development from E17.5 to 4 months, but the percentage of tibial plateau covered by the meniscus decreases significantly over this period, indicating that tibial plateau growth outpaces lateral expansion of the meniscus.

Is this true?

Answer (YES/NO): NO